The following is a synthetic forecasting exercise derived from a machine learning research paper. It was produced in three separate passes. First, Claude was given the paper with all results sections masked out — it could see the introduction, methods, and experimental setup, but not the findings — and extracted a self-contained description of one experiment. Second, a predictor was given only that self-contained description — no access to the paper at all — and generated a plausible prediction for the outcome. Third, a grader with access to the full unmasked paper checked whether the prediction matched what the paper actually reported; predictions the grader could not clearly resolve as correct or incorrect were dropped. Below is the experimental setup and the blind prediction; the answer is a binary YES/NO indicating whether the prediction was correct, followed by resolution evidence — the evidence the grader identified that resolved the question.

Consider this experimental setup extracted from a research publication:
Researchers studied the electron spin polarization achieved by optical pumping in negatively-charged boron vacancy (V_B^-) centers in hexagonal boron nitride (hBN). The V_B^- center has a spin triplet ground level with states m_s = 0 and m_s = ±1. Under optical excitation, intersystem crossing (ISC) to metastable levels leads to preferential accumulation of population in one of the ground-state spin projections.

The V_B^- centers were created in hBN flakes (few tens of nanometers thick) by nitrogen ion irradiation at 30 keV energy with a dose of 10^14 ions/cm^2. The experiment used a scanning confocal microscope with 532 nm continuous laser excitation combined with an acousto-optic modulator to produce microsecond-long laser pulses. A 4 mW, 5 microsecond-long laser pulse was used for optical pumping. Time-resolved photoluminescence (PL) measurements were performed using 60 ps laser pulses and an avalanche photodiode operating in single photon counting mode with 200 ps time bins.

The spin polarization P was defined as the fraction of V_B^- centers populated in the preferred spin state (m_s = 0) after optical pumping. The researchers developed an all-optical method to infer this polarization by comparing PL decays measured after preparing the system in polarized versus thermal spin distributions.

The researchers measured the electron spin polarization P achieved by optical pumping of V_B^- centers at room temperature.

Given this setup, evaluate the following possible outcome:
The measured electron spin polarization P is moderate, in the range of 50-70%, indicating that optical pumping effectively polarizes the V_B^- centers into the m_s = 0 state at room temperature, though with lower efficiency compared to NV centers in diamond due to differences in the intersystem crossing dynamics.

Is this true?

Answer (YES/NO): NO